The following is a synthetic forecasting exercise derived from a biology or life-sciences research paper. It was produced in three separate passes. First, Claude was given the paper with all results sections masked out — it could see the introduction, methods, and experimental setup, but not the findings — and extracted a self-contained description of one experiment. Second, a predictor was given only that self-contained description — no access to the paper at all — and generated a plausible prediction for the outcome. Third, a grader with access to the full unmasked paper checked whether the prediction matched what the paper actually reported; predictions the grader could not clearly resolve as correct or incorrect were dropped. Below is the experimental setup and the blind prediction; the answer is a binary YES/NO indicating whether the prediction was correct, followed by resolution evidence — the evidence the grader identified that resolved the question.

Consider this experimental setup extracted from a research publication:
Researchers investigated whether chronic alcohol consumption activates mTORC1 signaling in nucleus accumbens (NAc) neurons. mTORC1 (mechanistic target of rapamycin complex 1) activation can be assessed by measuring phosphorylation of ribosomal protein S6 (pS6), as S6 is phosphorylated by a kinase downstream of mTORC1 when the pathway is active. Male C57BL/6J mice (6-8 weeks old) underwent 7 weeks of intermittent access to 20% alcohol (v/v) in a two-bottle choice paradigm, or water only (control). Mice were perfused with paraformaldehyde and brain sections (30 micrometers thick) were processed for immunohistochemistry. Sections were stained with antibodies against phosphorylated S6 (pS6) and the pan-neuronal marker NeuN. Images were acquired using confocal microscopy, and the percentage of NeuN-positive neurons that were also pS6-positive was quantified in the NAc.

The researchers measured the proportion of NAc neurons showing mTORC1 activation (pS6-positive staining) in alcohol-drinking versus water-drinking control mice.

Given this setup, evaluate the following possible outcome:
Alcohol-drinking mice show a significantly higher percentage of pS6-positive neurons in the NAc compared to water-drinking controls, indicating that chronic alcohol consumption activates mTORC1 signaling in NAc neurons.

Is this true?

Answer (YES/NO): YES